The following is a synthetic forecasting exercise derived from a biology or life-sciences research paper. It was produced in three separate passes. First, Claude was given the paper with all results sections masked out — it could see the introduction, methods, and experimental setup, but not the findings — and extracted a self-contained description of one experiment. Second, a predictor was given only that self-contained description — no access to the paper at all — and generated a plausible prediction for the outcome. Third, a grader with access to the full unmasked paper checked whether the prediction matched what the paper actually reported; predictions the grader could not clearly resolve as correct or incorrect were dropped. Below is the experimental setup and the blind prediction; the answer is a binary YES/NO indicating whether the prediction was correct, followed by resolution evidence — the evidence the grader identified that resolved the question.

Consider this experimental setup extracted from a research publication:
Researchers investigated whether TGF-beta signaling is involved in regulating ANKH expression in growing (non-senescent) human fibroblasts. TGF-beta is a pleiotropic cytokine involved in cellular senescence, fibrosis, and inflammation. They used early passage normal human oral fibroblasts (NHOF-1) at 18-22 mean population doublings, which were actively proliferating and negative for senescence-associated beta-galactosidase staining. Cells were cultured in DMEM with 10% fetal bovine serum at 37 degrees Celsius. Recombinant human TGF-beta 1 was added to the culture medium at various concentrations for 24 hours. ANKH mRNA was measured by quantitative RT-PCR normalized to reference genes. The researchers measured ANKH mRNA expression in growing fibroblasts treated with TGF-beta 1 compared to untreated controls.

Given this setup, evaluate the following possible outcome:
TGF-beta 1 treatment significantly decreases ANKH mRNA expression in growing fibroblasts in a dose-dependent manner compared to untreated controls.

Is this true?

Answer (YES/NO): NO